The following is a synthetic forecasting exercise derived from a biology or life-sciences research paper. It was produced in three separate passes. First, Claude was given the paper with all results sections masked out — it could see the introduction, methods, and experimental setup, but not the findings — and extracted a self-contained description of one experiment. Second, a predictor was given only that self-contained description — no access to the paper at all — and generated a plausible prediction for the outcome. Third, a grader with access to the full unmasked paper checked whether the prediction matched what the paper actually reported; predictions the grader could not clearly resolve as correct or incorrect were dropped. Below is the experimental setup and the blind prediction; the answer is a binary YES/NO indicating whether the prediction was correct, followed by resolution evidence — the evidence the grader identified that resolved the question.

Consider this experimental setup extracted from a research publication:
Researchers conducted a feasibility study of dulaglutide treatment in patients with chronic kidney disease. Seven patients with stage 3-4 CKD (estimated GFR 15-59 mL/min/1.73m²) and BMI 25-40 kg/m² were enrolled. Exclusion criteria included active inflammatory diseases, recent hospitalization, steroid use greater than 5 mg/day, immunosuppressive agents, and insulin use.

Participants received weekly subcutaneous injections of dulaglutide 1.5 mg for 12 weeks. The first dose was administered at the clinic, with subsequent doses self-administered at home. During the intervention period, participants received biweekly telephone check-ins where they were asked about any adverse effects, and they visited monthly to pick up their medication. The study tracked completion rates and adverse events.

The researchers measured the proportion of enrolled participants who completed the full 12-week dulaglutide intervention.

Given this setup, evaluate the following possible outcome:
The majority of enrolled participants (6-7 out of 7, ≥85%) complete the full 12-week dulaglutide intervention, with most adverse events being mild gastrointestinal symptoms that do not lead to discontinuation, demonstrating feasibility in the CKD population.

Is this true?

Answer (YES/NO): NO